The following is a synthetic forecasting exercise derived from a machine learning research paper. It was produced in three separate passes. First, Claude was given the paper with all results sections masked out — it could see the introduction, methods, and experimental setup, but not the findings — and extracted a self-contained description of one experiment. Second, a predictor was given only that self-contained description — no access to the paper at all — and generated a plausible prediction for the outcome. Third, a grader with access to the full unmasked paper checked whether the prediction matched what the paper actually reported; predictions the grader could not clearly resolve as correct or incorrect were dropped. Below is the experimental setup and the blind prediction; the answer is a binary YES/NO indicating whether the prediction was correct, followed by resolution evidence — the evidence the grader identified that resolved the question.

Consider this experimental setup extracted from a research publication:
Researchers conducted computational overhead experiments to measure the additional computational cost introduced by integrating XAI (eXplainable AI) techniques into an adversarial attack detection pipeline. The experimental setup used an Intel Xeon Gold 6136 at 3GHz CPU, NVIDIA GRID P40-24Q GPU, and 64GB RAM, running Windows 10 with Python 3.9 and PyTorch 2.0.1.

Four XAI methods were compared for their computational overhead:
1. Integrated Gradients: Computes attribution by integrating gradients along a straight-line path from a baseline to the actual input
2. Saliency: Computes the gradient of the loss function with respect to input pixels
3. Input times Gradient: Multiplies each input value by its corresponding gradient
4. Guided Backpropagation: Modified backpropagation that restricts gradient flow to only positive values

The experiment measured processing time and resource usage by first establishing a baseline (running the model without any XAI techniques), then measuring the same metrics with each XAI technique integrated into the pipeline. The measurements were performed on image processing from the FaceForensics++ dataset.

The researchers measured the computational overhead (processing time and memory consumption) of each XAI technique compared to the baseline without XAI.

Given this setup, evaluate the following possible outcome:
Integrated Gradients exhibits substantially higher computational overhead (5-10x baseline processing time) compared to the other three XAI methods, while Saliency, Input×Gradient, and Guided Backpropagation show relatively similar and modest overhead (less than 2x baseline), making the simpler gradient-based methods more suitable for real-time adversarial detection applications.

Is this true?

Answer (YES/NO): NO